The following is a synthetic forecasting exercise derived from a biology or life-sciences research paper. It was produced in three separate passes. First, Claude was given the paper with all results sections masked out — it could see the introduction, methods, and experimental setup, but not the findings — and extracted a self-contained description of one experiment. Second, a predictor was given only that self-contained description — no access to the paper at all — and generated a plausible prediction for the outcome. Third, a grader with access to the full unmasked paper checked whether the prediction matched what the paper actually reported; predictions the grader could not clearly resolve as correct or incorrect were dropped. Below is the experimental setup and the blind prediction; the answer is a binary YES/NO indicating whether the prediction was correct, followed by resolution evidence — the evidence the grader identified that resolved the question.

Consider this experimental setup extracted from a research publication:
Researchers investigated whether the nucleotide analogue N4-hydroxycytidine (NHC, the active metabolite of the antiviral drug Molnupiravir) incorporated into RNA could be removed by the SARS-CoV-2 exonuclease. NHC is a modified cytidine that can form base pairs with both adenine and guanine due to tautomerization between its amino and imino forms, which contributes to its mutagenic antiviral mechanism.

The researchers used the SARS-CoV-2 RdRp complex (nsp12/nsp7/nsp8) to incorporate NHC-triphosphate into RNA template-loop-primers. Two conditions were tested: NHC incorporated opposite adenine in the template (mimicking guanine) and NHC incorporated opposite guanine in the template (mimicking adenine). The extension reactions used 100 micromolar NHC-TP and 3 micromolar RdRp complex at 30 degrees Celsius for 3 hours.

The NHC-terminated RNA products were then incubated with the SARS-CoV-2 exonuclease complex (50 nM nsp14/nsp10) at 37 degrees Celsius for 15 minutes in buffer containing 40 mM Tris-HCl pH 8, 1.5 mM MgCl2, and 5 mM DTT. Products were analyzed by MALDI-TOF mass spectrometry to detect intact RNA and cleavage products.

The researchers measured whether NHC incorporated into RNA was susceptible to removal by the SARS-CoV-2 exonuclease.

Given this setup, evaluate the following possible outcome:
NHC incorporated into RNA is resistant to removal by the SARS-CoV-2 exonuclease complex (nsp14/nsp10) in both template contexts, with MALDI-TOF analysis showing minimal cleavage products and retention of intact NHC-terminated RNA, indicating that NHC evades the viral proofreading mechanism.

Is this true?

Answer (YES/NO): NO